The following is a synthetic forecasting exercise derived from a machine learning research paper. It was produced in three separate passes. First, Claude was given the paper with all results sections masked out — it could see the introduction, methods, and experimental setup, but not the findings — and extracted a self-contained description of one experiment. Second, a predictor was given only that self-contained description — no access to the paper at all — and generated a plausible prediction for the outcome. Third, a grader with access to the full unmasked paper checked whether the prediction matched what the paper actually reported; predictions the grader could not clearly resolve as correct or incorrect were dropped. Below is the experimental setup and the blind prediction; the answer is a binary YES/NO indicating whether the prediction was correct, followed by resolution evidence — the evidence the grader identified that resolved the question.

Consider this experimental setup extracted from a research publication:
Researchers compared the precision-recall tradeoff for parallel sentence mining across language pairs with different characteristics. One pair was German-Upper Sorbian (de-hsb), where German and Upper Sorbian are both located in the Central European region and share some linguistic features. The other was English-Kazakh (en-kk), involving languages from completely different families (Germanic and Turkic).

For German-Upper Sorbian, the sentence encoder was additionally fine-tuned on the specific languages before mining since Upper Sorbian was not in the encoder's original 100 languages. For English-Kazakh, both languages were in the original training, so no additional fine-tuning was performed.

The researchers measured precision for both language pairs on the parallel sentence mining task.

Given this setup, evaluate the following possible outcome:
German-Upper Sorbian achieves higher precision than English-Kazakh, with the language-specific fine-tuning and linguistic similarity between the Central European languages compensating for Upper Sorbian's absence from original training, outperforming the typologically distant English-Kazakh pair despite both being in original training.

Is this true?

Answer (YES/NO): YES